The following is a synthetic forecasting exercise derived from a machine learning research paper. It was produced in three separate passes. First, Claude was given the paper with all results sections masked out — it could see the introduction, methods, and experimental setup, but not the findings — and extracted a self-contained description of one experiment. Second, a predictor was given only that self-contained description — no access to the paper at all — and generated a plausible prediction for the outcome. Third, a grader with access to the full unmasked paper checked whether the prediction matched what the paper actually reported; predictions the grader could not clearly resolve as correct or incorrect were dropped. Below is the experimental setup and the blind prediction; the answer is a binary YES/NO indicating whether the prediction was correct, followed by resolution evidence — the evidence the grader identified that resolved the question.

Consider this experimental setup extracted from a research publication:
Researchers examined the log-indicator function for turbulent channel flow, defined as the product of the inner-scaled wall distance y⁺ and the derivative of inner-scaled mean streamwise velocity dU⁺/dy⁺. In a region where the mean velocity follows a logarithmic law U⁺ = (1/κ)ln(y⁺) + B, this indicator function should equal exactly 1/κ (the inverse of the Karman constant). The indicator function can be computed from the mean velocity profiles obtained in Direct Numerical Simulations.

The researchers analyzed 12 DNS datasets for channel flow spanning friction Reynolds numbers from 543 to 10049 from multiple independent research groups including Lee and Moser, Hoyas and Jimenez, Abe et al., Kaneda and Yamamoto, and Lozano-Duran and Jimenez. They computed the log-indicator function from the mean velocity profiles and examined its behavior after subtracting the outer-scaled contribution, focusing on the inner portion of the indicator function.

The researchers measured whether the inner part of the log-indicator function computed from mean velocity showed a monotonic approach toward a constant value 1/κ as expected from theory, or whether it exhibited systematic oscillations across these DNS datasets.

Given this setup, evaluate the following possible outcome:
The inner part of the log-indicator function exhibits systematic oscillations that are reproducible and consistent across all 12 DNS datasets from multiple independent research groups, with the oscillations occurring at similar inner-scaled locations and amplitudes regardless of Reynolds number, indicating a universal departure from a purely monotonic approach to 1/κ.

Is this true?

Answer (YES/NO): YES